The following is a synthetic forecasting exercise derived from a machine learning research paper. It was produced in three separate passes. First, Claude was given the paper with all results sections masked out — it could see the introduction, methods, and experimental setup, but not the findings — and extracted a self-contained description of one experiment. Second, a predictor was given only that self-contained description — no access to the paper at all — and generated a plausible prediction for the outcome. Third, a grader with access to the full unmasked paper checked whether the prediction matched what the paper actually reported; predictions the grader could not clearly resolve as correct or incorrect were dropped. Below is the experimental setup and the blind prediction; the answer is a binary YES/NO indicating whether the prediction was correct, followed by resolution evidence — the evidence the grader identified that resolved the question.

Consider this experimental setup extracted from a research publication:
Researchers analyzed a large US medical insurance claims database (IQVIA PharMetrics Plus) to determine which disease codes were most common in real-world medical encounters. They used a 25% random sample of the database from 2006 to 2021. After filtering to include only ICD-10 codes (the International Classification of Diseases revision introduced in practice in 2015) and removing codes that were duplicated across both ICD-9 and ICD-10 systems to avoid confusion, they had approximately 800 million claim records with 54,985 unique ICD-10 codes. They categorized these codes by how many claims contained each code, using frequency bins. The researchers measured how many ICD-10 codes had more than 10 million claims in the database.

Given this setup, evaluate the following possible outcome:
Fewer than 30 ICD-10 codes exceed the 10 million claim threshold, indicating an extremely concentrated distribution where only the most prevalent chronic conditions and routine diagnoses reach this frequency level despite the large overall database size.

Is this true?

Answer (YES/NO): YES